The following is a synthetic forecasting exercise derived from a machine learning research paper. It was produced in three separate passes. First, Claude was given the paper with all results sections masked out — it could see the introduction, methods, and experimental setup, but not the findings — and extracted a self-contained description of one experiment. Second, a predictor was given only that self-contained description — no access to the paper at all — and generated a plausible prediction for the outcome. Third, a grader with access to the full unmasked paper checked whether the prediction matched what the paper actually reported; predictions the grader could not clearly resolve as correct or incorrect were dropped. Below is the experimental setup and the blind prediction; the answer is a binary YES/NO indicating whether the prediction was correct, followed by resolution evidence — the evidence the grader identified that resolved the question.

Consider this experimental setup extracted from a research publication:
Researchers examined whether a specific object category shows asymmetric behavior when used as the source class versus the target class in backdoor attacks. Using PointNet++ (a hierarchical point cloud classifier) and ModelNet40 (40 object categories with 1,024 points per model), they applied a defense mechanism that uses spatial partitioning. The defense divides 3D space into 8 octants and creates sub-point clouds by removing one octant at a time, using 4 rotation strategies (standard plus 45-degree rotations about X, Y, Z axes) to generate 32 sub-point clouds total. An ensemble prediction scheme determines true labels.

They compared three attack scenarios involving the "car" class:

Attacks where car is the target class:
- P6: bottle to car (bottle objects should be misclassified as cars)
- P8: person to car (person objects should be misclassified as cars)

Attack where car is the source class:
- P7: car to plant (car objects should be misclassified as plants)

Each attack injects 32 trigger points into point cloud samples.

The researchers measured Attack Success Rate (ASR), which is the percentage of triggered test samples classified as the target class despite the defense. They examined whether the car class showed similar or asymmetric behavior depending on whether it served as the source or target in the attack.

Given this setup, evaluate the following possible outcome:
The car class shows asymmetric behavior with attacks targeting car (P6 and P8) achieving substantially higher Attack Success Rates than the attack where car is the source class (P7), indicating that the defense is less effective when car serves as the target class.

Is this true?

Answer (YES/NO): NO